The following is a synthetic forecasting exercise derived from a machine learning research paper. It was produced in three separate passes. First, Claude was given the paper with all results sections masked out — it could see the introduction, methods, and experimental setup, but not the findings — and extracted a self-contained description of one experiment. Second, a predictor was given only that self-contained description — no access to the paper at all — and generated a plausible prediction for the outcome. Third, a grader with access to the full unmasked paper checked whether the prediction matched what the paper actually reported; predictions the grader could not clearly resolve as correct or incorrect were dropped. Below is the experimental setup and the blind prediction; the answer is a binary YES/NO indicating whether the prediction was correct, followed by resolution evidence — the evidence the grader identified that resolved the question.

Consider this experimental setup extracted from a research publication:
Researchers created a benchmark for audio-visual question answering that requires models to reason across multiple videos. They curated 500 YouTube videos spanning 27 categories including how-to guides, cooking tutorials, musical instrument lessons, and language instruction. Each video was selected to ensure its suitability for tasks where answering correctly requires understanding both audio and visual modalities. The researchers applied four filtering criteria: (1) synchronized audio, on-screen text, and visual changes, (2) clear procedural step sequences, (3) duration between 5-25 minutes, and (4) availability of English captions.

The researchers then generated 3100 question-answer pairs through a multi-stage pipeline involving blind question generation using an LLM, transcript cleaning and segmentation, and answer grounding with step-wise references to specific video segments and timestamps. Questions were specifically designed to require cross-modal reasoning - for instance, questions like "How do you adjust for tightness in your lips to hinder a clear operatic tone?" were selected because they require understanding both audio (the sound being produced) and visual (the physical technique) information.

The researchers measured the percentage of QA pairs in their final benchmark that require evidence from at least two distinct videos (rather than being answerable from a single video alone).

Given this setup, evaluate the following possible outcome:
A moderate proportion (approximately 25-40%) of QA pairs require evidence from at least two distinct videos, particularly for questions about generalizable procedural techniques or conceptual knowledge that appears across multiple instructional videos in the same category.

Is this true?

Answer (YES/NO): NO